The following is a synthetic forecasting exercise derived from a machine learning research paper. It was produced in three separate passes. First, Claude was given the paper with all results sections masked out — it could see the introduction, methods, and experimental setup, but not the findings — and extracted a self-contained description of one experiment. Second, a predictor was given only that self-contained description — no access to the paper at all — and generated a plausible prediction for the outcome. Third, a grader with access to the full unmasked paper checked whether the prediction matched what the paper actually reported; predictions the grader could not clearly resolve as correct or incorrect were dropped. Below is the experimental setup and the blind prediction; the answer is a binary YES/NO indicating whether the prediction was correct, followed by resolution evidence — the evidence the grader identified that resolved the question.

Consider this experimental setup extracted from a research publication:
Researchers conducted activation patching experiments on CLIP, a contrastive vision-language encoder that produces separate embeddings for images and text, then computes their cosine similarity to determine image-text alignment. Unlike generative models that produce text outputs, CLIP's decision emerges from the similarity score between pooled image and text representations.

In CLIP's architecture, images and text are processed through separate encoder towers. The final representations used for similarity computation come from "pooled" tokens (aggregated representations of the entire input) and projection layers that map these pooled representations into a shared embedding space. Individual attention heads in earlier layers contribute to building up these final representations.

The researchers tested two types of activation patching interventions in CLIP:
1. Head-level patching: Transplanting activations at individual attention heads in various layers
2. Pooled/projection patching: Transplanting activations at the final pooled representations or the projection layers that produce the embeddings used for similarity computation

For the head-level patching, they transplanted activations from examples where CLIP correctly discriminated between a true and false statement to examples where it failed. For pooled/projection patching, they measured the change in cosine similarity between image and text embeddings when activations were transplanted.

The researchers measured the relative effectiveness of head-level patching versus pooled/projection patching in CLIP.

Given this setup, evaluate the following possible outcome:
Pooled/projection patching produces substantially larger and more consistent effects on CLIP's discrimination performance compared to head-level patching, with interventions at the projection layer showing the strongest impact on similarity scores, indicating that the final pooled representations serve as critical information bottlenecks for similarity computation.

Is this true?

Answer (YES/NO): YES